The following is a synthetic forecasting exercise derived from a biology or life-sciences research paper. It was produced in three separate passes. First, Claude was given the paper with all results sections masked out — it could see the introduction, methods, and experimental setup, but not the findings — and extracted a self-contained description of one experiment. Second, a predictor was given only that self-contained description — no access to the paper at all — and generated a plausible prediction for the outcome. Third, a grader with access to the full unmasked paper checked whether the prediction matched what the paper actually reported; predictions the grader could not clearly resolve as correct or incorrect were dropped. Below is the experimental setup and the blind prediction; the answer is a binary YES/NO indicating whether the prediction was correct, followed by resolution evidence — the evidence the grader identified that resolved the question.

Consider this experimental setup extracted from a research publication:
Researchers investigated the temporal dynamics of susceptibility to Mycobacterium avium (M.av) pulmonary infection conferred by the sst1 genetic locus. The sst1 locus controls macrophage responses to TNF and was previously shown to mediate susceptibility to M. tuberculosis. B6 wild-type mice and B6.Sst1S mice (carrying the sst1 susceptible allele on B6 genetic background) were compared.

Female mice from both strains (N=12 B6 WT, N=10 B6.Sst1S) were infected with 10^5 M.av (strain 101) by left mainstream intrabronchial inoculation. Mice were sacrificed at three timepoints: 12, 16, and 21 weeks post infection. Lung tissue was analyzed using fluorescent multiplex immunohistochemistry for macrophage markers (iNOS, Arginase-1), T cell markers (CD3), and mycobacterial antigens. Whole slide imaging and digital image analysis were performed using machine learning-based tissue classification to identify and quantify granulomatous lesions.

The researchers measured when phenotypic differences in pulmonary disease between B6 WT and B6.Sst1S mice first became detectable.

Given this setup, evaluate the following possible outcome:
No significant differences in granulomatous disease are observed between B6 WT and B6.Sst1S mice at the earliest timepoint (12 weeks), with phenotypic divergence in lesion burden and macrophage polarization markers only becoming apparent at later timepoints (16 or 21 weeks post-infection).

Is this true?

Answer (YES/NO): YES